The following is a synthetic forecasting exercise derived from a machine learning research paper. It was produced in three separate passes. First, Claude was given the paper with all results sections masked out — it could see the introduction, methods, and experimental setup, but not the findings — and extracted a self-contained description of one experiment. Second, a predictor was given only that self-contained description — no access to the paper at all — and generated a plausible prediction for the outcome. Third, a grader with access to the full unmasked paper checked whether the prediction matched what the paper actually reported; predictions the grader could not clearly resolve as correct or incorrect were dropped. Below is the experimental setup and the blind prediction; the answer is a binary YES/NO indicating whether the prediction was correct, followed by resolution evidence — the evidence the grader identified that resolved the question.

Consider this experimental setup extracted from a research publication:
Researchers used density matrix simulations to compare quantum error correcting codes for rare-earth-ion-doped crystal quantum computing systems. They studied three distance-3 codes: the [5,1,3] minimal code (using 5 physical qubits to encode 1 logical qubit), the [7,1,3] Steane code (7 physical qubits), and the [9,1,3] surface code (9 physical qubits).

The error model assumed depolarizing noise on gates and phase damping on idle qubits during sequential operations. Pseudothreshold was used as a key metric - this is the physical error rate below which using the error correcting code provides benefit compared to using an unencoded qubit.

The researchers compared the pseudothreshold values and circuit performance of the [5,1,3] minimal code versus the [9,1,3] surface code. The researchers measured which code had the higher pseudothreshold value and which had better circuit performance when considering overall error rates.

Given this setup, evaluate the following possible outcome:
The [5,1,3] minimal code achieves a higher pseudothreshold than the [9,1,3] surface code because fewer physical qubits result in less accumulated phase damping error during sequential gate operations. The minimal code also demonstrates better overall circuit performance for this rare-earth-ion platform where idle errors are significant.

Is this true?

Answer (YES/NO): NO